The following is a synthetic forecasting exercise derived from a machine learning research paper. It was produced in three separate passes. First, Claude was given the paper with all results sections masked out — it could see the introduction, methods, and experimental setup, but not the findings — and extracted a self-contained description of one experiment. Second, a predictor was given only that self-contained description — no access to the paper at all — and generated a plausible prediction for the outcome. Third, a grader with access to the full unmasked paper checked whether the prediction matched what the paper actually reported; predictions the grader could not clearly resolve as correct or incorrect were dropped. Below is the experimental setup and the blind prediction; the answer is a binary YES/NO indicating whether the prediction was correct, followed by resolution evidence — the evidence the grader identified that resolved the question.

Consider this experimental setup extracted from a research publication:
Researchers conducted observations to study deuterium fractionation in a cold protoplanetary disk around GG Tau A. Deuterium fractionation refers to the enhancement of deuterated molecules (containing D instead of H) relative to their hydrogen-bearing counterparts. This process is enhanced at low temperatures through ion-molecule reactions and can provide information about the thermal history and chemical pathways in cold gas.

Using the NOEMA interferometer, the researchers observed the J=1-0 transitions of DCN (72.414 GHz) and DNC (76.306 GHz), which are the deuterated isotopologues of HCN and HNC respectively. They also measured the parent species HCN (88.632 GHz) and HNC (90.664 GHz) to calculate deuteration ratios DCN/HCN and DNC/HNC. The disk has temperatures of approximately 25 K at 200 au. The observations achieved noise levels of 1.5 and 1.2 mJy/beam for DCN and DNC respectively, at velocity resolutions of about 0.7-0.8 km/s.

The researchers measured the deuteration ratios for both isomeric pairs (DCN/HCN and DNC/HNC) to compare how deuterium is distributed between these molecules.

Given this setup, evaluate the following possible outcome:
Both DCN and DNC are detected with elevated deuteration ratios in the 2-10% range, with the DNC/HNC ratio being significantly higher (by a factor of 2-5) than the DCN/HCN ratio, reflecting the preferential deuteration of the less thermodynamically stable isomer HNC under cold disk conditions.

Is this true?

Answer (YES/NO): NO